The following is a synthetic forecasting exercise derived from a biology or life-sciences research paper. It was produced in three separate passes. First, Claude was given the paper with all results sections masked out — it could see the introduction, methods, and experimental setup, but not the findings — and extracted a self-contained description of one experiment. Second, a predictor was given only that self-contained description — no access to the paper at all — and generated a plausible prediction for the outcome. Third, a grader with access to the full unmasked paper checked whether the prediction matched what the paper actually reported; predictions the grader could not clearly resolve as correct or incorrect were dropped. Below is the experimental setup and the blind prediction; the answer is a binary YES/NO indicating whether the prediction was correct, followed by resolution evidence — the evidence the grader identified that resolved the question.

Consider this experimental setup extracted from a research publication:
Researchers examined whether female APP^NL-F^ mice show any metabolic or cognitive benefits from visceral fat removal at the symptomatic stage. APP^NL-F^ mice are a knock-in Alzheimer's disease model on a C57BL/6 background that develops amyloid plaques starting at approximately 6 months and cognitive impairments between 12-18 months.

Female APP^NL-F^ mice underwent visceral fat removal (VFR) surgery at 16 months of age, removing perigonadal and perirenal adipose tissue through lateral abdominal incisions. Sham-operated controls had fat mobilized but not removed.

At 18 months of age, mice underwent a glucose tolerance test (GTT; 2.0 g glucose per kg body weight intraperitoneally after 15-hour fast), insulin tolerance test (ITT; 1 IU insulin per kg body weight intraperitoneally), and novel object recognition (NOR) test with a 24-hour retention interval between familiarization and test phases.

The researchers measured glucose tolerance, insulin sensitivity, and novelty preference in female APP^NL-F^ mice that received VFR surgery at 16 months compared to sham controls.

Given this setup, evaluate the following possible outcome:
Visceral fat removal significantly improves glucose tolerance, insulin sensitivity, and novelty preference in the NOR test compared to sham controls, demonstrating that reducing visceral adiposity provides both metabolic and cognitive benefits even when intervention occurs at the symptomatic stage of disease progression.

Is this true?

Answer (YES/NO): NO